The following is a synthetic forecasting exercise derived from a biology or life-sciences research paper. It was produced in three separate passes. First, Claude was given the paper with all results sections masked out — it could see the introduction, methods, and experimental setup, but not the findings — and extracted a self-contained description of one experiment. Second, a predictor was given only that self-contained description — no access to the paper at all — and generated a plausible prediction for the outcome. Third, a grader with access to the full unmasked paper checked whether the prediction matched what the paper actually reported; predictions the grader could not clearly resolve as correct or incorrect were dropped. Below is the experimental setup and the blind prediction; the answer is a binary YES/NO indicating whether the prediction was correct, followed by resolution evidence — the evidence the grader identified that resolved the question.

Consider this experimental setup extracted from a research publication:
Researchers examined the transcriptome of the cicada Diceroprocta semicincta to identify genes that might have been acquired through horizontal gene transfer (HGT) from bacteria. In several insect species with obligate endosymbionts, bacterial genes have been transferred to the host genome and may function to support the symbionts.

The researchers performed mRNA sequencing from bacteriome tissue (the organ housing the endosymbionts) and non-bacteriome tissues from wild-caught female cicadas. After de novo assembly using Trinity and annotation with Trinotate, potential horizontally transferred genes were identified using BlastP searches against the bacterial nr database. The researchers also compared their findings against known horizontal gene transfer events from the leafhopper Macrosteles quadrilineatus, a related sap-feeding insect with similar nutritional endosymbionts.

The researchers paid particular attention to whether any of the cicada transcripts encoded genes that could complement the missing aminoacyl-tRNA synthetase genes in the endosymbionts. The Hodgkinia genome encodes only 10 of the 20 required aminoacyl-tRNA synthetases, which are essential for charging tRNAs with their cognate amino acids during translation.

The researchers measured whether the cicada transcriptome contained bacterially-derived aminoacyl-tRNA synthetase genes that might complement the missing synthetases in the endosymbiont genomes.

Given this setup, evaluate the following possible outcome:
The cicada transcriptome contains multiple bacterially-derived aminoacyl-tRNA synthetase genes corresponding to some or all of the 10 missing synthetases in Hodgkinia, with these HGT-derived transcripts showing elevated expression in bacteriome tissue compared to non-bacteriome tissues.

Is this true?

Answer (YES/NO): NO